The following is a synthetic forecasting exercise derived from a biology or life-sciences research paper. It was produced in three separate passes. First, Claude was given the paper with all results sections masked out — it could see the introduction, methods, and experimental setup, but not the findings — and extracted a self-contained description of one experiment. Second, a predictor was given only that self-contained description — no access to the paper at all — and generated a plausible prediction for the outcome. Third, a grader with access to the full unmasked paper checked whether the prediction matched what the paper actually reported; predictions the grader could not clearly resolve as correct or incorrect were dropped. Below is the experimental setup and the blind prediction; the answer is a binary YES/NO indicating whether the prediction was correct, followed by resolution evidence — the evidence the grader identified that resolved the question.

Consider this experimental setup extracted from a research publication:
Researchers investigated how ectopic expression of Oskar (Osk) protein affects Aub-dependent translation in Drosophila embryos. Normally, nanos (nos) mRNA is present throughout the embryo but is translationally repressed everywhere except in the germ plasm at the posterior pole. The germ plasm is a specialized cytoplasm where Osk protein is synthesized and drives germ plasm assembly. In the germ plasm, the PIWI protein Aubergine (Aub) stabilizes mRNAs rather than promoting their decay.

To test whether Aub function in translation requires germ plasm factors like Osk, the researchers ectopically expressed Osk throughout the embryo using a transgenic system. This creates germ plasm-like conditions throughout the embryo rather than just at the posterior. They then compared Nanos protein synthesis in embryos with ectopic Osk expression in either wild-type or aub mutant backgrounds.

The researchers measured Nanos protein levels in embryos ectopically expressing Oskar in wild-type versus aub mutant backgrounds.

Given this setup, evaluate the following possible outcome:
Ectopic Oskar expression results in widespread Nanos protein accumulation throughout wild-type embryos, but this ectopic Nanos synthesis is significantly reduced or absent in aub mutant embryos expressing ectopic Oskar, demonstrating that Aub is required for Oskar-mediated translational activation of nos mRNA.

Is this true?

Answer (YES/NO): YES